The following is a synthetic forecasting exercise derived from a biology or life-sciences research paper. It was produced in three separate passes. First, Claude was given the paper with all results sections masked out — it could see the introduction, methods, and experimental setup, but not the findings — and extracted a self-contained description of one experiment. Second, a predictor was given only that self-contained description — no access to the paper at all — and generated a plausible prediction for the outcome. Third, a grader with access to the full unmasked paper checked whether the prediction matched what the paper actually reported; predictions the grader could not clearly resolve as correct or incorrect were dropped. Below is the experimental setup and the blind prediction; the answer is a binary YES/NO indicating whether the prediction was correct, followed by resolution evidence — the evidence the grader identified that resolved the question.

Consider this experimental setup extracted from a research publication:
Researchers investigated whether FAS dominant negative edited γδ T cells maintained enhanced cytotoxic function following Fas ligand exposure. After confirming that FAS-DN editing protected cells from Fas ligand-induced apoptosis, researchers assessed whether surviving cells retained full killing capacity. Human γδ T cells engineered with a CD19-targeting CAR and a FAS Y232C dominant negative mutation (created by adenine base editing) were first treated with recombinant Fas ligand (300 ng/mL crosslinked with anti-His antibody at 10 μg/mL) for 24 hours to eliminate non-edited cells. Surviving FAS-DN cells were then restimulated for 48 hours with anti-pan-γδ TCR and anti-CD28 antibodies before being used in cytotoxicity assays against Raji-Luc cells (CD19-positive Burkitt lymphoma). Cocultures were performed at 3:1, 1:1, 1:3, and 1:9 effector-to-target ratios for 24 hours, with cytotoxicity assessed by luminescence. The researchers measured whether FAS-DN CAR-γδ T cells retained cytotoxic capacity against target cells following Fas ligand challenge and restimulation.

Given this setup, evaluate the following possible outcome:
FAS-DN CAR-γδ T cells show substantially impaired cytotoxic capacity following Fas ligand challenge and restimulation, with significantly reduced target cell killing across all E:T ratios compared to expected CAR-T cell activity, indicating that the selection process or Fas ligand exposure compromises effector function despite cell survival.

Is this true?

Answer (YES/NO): NO